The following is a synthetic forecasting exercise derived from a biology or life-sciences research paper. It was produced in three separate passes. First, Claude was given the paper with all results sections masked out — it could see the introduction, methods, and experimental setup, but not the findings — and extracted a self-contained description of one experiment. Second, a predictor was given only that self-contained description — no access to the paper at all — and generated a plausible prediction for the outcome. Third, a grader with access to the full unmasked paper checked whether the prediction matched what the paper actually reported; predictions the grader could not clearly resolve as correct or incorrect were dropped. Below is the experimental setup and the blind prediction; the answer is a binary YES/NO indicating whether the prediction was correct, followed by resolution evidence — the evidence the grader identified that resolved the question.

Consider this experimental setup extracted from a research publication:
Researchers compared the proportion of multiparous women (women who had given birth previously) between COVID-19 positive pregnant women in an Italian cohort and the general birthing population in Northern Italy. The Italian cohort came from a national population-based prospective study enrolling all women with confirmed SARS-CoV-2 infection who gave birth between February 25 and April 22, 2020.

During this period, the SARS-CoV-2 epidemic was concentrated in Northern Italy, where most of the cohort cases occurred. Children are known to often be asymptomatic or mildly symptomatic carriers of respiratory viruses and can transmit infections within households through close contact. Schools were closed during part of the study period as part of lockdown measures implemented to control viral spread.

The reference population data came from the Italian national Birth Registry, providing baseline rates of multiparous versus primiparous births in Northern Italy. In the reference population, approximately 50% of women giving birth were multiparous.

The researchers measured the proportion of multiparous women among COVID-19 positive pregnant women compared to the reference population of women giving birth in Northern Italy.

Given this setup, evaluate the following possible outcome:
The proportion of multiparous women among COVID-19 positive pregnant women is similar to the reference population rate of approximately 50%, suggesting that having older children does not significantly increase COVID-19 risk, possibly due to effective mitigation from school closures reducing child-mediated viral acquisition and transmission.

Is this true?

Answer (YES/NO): NO